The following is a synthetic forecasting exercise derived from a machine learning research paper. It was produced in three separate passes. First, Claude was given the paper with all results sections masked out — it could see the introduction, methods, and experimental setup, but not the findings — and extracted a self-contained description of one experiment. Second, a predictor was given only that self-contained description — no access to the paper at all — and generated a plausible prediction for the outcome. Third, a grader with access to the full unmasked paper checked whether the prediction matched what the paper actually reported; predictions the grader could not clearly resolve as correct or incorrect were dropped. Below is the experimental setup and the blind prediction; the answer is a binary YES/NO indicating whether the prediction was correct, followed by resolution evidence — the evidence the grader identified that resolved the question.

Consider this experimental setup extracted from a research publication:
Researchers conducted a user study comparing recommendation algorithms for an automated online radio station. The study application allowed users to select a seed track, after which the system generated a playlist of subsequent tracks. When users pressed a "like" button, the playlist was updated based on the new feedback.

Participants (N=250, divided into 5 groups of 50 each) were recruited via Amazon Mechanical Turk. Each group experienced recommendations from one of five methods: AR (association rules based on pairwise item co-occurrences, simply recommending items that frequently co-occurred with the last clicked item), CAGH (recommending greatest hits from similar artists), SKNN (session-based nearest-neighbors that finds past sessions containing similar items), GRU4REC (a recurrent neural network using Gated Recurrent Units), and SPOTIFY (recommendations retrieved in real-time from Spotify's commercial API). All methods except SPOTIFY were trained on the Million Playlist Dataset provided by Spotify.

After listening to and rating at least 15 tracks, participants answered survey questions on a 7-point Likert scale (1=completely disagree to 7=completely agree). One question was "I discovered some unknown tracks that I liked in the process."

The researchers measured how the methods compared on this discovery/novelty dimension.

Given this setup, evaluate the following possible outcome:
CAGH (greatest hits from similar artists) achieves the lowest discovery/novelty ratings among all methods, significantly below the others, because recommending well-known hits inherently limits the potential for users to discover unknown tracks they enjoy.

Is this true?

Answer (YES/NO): NO